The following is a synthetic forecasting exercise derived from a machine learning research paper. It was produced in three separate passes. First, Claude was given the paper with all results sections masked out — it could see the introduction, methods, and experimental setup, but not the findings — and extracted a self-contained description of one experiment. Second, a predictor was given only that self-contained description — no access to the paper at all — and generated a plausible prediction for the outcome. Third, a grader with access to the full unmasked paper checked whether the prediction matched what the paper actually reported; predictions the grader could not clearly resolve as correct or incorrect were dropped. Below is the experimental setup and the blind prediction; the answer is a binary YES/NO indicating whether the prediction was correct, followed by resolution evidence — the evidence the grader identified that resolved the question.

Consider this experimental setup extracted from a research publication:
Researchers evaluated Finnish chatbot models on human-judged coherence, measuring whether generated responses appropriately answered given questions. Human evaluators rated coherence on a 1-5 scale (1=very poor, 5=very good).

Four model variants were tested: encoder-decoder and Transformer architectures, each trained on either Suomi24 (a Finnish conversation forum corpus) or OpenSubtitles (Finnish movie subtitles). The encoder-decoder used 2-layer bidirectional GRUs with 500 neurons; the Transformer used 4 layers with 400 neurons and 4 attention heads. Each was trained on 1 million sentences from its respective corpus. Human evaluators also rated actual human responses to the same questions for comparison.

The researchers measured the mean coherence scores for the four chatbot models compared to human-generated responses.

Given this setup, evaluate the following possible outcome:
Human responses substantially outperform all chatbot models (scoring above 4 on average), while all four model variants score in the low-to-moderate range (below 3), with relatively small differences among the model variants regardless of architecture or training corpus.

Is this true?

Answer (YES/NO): YES